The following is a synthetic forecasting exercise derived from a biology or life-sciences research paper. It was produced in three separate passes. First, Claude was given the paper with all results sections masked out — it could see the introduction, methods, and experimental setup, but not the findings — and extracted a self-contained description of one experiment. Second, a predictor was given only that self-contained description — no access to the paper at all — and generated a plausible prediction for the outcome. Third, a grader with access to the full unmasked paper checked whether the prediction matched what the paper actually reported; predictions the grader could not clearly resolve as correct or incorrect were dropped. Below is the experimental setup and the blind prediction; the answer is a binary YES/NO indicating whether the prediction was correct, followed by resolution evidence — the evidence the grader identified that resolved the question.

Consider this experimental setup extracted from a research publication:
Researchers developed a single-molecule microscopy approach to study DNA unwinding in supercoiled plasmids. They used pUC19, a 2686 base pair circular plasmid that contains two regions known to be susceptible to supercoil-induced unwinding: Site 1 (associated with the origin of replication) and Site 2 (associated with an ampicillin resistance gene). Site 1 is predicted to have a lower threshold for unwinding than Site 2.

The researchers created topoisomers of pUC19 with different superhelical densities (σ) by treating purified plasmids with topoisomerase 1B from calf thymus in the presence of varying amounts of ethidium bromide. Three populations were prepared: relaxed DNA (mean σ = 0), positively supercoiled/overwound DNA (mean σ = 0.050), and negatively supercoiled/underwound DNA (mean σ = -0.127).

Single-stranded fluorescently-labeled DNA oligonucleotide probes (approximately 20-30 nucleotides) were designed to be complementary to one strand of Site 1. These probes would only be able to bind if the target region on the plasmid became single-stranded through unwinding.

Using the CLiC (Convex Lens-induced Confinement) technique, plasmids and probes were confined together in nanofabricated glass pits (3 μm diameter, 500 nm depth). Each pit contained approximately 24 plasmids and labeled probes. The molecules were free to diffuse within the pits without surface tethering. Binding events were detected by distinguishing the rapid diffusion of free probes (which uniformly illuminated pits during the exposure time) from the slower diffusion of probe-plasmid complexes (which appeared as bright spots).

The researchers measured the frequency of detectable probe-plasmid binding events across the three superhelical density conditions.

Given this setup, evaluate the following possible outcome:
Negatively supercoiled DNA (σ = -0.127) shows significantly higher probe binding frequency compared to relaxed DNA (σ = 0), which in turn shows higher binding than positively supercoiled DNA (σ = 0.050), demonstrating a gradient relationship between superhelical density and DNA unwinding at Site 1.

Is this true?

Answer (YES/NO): NO